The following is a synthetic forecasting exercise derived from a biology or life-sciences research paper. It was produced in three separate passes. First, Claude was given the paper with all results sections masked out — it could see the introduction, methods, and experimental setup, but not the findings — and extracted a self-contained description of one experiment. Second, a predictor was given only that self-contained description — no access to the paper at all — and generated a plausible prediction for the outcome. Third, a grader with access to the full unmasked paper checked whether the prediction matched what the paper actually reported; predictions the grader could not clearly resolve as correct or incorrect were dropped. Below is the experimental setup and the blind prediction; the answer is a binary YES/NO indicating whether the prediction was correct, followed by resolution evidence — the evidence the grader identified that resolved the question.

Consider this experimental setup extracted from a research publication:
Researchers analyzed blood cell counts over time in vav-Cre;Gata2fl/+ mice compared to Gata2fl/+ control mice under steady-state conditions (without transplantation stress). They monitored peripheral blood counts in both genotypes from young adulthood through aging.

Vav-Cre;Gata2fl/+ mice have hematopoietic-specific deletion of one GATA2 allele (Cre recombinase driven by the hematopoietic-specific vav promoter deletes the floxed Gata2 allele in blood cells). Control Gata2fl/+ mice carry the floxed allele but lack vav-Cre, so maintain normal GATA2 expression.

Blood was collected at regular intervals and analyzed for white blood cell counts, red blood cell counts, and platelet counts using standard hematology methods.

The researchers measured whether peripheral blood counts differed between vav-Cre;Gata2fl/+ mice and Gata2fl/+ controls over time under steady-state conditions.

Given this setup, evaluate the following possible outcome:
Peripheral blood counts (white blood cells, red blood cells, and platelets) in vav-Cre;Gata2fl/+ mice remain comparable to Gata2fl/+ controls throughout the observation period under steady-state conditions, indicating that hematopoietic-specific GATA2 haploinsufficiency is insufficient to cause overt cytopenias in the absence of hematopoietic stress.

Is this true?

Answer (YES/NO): NO